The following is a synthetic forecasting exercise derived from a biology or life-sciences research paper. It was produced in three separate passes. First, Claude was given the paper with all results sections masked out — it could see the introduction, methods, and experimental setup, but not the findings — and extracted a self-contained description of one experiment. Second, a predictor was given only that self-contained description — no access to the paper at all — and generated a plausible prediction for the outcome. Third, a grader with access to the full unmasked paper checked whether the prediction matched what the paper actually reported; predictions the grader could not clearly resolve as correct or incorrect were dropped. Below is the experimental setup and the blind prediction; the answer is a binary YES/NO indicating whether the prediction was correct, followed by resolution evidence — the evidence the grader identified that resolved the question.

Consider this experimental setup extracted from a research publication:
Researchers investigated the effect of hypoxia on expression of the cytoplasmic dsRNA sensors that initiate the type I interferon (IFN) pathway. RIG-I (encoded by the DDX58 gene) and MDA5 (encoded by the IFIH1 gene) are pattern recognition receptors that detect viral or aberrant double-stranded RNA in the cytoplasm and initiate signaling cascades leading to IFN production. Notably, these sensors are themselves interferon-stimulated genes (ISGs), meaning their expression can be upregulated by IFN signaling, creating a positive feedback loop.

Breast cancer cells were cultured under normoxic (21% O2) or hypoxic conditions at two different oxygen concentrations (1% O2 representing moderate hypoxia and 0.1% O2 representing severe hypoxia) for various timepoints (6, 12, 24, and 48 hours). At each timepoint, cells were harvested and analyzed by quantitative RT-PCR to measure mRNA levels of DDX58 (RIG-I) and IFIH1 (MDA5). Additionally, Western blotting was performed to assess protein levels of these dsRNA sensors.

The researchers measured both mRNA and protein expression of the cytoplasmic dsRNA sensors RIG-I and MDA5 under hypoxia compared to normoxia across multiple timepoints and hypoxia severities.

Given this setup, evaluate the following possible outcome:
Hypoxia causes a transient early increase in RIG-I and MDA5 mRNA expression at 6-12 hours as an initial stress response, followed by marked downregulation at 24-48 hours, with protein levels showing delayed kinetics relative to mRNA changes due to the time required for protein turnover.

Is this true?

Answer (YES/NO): NO